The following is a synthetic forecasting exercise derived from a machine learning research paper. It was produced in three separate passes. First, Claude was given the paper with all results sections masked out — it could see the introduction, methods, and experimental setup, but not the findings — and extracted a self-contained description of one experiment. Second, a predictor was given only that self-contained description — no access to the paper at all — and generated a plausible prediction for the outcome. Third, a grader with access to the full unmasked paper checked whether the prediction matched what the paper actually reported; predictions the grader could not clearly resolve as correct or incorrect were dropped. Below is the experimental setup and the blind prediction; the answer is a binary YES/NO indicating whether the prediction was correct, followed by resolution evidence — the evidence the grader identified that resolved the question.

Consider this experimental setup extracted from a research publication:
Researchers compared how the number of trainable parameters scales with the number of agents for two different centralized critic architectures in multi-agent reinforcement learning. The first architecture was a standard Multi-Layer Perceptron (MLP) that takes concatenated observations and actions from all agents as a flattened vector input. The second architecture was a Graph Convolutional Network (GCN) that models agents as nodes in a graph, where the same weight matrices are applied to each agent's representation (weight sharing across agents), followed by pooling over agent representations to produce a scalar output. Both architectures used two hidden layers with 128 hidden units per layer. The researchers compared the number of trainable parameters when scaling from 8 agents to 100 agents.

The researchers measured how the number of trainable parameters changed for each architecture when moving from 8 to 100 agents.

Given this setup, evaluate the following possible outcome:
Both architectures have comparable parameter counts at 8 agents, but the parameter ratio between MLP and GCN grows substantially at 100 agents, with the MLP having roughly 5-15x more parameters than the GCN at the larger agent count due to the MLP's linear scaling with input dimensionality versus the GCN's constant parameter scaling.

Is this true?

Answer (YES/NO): YES